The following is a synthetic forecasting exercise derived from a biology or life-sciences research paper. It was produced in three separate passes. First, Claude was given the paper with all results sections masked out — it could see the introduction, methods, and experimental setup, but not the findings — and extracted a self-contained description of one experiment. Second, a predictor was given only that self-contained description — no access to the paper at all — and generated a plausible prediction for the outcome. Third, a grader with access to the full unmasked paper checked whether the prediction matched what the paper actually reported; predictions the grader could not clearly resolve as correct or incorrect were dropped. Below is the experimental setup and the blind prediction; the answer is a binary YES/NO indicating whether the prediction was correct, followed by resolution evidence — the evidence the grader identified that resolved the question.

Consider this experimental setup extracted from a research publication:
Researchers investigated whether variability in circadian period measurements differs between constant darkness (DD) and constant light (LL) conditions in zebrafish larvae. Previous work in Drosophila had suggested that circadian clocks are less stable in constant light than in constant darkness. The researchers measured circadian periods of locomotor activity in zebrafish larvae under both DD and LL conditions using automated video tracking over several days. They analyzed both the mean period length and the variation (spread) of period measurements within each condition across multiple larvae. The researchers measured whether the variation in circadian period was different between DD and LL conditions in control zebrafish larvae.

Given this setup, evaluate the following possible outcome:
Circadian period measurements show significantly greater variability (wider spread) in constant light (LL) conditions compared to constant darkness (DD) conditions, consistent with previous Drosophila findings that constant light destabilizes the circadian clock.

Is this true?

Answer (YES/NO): YES